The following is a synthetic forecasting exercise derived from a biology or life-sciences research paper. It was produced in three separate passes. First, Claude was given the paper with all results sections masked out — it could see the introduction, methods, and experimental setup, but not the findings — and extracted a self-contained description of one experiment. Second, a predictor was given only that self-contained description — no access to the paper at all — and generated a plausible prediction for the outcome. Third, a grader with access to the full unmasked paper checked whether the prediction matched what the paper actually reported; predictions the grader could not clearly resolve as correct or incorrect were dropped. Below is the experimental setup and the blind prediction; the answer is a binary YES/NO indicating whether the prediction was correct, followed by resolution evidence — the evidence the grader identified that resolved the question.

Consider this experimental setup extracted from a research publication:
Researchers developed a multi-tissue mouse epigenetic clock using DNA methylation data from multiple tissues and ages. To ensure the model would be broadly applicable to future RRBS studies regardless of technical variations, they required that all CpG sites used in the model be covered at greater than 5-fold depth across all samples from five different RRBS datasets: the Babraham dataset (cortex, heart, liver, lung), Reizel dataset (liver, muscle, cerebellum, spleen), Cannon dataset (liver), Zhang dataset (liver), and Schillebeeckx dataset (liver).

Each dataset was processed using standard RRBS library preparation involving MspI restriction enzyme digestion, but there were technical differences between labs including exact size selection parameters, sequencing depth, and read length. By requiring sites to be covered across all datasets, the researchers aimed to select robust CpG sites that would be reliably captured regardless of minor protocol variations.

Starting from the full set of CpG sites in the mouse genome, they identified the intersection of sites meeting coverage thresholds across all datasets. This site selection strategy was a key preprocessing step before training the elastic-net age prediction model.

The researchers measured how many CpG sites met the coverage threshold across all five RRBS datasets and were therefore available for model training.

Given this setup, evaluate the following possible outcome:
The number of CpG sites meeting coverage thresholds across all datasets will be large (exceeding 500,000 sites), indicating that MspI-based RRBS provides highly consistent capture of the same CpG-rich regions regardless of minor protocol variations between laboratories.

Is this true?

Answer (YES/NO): NO